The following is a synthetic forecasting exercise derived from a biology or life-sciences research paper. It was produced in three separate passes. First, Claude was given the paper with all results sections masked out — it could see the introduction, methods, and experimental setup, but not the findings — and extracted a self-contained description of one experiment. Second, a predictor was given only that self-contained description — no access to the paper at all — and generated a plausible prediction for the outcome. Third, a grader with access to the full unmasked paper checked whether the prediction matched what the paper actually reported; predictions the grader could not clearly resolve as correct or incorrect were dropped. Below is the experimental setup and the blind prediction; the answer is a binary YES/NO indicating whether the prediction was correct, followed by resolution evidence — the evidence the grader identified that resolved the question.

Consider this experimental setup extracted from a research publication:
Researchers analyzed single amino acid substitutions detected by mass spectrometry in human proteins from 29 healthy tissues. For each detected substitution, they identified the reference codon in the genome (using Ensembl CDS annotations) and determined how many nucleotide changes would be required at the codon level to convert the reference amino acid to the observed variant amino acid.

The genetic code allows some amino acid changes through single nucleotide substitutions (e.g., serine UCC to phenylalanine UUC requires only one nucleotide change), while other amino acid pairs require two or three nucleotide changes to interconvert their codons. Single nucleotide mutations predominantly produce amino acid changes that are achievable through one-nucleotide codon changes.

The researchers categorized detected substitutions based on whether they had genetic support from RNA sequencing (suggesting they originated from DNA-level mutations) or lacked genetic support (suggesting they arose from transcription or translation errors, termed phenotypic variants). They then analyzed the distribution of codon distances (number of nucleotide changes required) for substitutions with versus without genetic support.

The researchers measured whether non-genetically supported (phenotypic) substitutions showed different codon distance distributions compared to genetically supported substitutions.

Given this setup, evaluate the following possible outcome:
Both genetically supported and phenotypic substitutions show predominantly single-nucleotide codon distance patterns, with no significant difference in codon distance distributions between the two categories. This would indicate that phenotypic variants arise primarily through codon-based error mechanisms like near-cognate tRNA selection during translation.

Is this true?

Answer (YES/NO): NO